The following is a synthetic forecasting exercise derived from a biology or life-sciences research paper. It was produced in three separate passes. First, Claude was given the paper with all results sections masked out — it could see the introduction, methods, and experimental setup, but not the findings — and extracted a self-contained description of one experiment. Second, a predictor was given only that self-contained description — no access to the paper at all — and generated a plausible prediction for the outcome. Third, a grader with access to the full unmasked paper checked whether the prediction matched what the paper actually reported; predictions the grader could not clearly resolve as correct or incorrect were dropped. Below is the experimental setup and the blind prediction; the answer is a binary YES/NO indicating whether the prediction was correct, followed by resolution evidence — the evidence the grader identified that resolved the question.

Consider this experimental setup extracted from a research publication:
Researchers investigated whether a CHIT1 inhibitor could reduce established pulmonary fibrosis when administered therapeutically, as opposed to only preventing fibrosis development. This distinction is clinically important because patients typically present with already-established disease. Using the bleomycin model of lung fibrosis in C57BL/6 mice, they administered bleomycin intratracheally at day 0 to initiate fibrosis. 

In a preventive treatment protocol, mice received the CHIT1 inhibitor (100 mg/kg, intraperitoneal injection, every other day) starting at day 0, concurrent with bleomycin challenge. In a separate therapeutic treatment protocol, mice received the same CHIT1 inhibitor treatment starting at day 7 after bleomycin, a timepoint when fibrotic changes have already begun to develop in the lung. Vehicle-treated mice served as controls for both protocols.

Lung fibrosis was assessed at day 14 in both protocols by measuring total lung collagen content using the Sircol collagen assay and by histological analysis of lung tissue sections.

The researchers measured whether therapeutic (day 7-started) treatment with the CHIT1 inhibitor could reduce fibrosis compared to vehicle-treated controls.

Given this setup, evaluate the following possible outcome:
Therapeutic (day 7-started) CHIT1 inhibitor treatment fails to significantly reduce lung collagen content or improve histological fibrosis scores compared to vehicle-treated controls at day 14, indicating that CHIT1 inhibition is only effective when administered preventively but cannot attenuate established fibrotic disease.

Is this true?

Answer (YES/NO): NO